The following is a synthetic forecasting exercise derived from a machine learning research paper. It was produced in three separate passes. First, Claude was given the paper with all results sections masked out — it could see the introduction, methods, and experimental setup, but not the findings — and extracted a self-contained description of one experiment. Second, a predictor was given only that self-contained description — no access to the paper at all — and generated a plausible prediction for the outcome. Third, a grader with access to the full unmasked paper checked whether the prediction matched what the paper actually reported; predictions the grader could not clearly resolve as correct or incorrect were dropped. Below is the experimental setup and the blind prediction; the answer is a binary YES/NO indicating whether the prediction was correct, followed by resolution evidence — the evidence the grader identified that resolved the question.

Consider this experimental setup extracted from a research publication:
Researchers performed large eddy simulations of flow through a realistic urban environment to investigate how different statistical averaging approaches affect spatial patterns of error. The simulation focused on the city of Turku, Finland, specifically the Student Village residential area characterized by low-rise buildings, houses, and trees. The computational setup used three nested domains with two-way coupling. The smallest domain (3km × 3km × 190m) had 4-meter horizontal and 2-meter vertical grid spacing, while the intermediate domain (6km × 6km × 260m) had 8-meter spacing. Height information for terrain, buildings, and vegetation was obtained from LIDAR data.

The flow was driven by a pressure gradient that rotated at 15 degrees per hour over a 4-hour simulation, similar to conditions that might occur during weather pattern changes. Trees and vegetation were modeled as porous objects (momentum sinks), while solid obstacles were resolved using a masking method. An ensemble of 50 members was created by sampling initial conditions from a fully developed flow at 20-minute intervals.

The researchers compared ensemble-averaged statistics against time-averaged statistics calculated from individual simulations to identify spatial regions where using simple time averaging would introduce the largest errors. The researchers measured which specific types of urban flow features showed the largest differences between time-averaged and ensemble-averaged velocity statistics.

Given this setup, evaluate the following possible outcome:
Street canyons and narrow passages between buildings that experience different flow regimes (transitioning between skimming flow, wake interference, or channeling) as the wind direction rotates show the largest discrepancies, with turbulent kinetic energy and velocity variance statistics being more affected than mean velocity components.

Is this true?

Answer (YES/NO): NO